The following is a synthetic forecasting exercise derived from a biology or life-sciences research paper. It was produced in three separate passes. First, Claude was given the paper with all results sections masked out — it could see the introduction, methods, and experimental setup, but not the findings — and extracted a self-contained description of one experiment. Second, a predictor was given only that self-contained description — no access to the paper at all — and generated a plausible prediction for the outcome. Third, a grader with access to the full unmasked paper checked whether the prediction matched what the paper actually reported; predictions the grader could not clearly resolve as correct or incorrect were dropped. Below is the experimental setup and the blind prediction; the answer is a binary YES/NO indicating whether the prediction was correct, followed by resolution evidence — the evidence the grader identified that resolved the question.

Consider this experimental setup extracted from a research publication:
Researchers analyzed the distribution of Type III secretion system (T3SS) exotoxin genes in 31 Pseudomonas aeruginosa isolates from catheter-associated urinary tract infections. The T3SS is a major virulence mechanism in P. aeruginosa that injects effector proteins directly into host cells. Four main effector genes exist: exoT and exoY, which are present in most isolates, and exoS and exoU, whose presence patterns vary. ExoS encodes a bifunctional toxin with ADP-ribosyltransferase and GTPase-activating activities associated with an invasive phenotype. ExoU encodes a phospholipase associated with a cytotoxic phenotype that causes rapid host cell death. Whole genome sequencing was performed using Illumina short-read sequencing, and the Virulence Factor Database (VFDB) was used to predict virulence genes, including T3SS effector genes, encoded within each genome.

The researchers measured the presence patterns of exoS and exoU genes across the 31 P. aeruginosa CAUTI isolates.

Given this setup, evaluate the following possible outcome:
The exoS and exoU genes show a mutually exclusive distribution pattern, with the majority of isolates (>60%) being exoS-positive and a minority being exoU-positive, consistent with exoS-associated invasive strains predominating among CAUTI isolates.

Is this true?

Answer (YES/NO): YES